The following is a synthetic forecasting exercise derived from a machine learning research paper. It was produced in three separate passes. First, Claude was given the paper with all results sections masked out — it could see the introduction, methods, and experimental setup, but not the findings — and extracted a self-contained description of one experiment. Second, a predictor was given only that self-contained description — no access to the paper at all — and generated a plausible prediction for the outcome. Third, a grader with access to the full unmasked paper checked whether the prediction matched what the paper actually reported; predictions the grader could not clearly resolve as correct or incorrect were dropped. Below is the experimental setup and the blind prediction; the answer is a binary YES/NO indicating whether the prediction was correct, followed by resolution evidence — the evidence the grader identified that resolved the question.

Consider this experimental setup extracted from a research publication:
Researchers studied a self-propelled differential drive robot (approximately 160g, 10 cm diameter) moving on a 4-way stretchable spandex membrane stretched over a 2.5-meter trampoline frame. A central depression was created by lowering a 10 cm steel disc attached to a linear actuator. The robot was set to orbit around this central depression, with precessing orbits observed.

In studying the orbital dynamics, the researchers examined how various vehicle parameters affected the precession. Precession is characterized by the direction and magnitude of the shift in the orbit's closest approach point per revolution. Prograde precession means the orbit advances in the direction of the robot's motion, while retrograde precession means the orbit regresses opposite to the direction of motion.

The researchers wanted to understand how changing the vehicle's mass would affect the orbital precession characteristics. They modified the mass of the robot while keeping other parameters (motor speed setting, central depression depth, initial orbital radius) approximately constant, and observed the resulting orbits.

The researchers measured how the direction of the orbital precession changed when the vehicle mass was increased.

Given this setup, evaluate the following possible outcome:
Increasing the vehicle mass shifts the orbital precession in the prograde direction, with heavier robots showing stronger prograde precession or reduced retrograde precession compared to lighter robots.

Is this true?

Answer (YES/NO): NO